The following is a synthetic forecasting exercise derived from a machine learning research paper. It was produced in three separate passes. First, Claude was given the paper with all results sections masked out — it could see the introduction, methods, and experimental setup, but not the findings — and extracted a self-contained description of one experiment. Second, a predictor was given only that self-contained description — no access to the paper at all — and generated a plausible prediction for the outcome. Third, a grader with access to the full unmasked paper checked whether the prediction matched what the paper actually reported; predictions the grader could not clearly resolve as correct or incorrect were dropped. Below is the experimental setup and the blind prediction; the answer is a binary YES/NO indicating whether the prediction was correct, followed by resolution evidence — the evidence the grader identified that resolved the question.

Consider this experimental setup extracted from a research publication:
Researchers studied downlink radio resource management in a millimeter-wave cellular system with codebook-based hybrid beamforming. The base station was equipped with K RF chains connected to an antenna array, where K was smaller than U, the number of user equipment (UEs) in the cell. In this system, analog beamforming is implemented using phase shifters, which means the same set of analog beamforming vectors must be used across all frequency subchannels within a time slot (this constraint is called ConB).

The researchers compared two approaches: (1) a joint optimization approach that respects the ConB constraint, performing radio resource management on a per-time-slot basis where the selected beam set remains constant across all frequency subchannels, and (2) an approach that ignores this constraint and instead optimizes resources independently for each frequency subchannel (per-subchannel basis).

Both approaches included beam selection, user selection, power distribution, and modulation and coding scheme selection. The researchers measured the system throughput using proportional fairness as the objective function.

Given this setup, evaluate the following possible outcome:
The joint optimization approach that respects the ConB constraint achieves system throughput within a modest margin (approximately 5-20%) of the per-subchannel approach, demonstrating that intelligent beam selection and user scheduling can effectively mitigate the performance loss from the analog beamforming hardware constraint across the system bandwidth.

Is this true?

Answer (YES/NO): NO